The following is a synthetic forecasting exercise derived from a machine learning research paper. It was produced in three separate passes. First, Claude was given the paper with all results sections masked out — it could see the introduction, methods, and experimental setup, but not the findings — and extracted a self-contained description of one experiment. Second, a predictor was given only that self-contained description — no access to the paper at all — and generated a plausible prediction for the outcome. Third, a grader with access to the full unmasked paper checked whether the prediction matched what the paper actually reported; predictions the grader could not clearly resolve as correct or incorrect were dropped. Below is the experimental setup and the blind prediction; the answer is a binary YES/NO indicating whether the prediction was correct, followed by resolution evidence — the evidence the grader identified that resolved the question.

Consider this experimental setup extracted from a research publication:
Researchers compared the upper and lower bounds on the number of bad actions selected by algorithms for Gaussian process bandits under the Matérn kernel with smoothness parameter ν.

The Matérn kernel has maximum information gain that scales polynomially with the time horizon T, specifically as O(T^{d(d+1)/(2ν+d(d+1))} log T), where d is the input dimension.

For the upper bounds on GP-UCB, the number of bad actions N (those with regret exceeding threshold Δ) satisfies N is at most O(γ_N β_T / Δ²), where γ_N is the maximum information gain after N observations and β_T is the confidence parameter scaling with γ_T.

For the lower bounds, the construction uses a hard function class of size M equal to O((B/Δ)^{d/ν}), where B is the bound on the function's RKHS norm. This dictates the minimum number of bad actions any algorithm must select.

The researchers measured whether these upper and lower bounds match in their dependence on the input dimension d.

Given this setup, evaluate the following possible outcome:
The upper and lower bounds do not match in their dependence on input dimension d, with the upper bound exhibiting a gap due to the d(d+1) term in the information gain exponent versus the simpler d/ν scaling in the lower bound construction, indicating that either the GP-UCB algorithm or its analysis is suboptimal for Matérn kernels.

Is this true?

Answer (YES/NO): NO